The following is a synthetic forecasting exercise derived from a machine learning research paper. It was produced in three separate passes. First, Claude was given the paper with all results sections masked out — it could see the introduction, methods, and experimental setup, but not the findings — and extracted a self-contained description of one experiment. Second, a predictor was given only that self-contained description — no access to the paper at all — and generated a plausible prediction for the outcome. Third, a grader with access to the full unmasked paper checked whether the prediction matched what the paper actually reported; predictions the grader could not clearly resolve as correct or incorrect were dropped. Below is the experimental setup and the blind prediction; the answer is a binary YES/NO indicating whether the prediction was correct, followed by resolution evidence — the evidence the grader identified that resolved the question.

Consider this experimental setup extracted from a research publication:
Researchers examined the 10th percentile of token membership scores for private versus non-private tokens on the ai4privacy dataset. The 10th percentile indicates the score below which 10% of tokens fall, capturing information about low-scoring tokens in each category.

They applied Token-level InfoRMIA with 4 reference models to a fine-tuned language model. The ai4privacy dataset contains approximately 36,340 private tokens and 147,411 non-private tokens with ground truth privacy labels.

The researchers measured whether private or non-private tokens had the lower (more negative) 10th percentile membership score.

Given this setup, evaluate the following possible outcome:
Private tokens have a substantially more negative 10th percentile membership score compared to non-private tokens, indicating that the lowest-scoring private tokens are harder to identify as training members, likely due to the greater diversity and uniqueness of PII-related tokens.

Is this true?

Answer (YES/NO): YES